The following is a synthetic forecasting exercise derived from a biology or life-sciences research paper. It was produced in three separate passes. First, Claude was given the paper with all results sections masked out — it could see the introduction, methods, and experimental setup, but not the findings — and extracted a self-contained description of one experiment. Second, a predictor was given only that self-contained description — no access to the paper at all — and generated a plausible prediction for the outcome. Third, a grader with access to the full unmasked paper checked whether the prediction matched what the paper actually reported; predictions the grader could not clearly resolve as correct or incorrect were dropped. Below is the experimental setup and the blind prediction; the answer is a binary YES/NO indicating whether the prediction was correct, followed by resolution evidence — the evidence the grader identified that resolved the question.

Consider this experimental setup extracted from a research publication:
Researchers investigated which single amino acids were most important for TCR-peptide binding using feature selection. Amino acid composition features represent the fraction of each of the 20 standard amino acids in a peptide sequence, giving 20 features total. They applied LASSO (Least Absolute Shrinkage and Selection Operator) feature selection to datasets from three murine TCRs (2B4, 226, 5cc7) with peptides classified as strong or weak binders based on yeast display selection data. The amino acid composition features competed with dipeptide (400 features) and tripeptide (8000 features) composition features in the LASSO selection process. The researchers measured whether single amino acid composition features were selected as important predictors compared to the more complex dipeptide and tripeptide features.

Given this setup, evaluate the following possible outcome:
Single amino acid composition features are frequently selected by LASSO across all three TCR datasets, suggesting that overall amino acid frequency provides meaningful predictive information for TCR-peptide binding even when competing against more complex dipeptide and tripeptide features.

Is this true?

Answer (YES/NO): NO